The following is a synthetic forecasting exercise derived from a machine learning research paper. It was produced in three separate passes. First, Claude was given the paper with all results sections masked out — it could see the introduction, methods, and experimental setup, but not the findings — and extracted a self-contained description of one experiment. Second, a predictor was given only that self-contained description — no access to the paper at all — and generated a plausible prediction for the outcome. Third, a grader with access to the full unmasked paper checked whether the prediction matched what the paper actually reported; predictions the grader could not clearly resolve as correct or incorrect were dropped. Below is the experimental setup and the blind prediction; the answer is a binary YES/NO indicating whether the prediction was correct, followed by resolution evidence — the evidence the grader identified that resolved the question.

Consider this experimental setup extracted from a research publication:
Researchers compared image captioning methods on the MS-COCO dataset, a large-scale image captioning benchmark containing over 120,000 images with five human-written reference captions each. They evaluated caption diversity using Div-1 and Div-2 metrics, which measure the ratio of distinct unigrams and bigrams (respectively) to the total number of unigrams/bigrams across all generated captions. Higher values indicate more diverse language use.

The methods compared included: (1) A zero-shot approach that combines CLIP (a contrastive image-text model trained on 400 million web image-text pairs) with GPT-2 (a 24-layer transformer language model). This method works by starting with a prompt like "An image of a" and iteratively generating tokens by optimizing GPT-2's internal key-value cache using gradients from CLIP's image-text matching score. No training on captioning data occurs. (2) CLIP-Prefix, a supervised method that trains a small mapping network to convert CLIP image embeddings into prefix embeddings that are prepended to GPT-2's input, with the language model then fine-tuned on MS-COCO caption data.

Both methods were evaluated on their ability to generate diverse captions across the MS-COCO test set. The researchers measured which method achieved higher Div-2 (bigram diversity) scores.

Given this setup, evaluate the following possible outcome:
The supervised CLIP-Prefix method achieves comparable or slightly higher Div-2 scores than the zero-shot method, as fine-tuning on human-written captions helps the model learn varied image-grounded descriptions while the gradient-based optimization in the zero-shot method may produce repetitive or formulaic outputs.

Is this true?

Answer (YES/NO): YES